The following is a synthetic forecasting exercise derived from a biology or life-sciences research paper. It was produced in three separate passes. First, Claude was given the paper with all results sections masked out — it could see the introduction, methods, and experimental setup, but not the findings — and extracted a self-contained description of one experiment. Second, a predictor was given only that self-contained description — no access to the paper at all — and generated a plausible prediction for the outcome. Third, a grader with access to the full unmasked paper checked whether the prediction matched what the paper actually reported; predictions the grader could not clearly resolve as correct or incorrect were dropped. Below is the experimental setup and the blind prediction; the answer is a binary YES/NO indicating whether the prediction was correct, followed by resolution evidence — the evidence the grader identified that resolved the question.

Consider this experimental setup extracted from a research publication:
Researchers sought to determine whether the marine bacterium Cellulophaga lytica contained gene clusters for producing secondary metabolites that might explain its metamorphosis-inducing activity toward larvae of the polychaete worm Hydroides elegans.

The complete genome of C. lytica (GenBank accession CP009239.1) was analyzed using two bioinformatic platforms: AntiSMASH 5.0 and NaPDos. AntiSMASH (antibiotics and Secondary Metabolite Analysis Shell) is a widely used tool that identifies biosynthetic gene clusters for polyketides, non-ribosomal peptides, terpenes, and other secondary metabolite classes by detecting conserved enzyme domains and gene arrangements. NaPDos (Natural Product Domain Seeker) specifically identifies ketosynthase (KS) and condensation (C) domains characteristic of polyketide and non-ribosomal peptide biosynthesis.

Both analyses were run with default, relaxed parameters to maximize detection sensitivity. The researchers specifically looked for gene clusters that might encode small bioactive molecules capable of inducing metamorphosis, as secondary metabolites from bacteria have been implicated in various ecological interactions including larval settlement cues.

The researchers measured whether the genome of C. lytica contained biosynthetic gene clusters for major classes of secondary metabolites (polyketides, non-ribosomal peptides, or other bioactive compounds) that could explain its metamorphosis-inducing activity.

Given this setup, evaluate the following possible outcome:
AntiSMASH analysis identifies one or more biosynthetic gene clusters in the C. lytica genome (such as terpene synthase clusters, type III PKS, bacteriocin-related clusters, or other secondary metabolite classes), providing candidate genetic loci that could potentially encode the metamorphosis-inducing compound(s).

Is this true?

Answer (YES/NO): NO